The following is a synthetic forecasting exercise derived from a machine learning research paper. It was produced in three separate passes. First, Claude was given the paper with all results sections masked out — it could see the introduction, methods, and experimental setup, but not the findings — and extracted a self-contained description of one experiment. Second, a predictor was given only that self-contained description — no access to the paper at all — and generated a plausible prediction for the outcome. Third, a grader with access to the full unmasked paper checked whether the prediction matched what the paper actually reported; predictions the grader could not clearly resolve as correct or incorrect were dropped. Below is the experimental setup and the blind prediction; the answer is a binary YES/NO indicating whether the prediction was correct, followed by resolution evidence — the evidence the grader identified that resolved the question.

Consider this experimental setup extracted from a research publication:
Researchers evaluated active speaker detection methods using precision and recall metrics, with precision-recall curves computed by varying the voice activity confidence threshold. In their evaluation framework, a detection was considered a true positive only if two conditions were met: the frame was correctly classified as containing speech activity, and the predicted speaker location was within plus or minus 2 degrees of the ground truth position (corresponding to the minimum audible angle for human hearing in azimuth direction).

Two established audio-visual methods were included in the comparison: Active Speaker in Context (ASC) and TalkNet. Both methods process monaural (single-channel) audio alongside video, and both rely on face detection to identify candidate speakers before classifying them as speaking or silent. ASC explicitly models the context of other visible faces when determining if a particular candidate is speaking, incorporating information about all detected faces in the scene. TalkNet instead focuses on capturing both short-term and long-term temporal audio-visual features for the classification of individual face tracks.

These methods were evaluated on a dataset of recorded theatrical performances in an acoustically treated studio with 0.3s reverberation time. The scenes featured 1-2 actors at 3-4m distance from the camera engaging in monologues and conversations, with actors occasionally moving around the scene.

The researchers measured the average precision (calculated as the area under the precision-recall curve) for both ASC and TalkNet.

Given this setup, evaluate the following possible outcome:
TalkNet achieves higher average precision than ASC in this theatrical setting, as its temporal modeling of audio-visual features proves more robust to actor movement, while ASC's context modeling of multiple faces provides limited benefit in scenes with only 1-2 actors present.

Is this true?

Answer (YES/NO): YES